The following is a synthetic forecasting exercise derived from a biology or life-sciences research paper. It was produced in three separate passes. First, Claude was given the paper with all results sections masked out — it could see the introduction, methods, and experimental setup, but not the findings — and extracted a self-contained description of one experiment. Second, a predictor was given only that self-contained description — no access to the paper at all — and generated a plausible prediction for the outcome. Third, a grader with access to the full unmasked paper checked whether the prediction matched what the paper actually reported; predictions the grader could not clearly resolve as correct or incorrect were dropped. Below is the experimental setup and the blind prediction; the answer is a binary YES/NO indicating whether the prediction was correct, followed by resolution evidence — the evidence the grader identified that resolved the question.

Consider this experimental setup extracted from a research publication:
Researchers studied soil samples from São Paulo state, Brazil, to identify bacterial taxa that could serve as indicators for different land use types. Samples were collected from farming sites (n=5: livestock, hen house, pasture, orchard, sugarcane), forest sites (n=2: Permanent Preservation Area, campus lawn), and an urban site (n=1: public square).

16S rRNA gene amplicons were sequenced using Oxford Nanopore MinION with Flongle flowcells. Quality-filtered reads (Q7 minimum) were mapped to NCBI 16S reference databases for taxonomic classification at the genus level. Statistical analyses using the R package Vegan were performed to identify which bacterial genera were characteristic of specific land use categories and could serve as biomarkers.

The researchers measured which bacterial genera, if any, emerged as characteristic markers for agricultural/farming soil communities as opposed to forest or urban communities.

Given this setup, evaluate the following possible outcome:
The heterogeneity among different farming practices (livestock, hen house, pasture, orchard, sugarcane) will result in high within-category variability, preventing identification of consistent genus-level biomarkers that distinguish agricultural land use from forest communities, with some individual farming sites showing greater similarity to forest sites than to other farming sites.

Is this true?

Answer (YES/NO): NO